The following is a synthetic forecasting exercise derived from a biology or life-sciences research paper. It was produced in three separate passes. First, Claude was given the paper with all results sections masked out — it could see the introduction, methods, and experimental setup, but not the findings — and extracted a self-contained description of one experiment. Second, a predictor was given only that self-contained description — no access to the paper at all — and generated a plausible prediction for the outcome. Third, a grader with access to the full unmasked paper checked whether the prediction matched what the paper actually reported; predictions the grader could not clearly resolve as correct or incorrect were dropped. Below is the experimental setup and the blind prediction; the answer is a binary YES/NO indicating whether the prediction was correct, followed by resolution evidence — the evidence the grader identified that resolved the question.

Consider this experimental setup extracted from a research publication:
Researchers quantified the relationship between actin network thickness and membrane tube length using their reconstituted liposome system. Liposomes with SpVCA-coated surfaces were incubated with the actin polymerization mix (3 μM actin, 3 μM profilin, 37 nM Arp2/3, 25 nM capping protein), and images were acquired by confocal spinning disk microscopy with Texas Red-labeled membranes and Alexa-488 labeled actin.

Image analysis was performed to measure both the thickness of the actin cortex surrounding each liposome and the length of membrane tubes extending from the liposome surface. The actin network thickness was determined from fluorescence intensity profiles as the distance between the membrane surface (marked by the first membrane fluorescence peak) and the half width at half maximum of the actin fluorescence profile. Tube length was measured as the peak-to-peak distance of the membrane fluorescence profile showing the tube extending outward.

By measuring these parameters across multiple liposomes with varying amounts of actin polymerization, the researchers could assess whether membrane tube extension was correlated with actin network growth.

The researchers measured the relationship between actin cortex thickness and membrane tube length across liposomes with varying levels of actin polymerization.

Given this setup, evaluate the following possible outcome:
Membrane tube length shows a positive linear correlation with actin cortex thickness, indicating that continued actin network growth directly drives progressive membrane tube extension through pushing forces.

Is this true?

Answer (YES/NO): NO